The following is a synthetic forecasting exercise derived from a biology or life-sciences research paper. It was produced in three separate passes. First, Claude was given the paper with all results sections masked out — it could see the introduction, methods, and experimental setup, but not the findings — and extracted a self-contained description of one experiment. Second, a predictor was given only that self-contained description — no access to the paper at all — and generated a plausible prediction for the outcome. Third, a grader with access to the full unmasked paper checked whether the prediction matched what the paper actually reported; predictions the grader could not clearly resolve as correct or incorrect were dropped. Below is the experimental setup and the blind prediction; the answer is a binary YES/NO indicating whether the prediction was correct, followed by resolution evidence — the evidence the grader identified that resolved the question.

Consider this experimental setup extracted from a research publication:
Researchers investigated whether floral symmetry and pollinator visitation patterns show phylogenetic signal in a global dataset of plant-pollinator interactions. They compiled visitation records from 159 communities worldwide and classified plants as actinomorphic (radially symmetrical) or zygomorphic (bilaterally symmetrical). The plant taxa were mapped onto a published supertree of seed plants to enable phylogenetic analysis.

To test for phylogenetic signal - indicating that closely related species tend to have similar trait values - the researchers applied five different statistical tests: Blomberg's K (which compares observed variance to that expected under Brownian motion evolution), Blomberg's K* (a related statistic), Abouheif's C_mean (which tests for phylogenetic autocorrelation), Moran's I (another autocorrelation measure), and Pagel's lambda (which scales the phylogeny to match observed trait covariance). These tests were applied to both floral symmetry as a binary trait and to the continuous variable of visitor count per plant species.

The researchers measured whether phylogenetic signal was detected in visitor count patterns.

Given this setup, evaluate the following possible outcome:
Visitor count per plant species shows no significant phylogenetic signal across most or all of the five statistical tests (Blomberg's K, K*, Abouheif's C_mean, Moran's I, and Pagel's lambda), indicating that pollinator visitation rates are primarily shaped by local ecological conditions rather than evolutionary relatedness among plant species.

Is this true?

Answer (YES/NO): NO